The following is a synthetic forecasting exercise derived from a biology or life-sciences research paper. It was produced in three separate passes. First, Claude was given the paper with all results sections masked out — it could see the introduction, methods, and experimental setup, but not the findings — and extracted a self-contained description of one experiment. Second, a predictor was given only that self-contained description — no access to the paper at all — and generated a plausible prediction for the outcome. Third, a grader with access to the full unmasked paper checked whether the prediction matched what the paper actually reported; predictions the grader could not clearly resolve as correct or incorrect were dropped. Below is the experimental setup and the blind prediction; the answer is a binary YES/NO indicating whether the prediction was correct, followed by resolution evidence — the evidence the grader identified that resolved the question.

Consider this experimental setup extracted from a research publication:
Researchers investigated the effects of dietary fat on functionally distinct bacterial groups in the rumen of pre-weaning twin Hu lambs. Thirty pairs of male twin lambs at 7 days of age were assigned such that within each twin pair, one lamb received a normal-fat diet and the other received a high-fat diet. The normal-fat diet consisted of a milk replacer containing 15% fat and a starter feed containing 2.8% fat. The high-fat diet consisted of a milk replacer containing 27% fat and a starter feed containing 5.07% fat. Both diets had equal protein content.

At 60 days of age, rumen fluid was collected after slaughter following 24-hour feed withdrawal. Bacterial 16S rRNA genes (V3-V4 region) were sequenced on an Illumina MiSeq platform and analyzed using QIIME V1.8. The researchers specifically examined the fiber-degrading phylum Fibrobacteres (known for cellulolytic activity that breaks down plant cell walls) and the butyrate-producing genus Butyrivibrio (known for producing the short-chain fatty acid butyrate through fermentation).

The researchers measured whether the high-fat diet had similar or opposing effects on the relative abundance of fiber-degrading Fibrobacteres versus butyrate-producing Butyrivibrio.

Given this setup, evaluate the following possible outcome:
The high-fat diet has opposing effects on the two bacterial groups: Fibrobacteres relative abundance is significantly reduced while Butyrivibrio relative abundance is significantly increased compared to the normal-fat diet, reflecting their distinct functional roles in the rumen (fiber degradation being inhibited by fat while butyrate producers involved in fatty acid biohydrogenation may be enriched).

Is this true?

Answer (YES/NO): NO